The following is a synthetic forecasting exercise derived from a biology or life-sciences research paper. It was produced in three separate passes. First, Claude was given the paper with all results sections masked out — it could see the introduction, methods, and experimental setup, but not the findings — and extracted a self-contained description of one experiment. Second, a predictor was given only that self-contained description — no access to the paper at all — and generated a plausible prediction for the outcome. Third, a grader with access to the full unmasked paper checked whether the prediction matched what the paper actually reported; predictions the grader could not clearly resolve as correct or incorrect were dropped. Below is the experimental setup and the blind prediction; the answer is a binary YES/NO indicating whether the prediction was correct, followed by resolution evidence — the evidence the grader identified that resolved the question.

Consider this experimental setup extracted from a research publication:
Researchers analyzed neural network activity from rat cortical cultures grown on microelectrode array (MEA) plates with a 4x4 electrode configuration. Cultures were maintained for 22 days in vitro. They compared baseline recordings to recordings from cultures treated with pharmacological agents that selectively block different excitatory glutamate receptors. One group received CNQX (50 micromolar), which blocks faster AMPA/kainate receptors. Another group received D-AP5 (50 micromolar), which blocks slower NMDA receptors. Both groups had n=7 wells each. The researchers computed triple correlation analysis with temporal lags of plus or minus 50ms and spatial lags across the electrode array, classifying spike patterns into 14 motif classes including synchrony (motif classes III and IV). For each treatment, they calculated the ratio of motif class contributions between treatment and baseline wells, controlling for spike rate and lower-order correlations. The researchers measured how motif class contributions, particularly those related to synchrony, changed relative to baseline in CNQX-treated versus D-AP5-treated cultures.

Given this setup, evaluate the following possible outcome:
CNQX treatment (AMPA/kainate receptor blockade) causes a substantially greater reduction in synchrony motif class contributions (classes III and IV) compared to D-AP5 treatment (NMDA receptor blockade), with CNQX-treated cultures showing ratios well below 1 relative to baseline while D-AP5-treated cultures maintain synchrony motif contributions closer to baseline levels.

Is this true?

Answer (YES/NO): NO